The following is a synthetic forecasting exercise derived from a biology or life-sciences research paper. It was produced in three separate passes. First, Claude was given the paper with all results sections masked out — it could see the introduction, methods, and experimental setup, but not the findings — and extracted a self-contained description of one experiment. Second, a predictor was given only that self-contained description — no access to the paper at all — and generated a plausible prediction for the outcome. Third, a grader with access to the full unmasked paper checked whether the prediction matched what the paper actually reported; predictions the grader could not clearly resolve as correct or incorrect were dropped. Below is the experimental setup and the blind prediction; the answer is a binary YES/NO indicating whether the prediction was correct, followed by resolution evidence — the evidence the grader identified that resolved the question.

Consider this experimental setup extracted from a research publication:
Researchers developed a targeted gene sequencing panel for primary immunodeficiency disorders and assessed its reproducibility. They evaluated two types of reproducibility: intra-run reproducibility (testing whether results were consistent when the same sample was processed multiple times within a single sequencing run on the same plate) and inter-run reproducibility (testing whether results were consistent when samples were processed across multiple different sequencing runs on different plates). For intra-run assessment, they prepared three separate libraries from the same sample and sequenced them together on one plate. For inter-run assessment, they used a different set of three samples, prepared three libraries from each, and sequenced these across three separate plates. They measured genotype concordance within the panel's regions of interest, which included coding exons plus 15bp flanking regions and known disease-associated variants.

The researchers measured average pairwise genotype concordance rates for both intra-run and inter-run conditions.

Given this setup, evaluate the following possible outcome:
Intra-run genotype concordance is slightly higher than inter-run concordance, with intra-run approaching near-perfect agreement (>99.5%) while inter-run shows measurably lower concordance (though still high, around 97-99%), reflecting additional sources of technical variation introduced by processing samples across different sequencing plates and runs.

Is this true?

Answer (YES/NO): NO